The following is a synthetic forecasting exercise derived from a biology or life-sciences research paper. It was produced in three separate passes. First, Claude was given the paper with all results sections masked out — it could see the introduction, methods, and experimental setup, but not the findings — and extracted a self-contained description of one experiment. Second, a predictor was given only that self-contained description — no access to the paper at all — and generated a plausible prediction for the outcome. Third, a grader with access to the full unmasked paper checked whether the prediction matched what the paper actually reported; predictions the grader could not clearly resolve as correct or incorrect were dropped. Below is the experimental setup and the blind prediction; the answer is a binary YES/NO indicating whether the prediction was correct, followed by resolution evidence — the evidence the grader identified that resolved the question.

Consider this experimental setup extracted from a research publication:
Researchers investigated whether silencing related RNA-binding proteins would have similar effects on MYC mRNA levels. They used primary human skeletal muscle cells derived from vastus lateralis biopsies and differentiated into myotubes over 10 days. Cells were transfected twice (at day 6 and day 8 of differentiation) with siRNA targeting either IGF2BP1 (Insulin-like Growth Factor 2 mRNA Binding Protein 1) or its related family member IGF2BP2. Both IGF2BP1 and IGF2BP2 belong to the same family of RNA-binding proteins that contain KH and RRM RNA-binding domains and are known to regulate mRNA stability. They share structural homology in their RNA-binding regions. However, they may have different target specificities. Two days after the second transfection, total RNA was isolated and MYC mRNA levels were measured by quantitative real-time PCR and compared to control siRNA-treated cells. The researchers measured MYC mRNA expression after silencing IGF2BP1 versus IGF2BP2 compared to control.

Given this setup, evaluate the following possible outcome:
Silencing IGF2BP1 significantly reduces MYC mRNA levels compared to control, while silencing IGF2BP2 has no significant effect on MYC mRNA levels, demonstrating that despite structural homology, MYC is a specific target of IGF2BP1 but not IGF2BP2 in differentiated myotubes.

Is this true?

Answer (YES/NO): YES